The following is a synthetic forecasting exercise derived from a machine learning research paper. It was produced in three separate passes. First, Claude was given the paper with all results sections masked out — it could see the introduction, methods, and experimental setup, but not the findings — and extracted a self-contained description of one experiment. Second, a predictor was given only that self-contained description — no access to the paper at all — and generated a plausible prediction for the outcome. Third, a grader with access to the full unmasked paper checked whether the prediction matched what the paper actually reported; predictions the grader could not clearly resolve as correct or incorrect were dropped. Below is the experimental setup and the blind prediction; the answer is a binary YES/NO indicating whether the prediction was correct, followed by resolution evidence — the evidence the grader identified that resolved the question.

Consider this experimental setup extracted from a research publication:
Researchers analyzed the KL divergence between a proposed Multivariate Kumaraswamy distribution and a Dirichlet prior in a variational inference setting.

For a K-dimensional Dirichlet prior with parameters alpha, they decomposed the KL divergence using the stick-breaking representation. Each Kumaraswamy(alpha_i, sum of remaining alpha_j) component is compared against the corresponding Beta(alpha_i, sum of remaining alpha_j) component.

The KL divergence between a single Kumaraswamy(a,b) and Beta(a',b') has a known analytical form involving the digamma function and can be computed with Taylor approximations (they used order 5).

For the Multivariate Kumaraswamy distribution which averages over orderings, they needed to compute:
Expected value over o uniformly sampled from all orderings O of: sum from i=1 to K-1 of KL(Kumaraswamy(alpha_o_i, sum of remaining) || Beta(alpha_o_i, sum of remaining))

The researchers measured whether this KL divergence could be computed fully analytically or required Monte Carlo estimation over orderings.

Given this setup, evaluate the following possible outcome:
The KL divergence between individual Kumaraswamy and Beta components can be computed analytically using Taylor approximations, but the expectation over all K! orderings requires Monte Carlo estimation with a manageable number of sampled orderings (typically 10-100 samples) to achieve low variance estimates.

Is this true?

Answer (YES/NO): YES